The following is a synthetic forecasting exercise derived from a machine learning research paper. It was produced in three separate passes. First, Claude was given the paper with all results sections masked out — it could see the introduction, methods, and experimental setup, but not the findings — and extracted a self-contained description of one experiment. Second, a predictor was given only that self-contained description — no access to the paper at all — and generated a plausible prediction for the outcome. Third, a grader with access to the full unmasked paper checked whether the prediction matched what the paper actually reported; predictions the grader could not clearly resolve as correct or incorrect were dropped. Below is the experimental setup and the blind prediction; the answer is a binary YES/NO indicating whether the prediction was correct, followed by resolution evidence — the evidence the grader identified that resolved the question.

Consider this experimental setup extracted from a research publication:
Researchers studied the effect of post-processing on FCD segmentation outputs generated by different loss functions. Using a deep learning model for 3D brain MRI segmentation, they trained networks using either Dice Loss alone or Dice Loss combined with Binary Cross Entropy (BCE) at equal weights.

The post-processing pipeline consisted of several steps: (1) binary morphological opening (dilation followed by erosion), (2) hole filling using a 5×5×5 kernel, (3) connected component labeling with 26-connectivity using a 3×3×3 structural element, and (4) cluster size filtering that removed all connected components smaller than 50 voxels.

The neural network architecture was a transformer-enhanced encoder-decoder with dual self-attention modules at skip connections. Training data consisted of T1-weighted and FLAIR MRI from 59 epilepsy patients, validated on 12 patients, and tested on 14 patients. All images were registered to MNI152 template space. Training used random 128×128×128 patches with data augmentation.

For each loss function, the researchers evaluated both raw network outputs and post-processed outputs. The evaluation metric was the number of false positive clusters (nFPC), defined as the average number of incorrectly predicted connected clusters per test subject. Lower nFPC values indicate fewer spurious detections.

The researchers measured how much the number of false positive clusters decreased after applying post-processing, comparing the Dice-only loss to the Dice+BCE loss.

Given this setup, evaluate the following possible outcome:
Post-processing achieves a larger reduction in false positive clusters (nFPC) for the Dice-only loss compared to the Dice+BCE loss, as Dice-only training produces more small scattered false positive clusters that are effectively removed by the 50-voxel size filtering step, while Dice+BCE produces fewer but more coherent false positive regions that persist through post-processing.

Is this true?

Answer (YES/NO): YES